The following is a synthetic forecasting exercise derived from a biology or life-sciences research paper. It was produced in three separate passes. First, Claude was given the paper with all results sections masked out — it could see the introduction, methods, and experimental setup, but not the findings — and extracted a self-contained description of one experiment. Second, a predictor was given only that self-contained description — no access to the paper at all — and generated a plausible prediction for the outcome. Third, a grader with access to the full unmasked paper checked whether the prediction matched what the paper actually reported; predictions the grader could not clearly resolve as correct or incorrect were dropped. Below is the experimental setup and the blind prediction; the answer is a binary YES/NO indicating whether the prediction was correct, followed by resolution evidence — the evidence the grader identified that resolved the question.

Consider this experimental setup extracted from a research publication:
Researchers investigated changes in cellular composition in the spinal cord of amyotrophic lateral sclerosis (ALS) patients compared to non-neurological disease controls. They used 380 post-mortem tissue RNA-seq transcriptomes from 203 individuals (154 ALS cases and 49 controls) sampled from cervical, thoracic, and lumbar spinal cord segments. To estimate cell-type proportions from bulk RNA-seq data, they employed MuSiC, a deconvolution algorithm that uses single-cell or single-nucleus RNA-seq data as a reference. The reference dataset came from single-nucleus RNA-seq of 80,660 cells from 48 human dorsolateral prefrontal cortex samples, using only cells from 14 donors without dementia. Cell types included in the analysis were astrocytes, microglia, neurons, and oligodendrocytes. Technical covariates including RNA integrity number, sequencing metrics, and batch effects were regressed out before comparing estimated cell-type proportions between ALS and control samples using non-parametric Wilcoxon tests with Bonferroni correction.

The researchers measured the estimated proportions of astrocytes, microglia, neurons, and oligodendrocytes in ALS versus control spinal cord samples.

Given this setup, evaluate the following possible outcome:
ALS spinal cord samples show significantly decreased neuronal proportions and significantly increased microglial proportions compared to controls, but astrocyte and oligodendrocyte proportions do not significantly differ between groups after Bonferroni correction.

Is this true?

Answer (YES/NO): NO